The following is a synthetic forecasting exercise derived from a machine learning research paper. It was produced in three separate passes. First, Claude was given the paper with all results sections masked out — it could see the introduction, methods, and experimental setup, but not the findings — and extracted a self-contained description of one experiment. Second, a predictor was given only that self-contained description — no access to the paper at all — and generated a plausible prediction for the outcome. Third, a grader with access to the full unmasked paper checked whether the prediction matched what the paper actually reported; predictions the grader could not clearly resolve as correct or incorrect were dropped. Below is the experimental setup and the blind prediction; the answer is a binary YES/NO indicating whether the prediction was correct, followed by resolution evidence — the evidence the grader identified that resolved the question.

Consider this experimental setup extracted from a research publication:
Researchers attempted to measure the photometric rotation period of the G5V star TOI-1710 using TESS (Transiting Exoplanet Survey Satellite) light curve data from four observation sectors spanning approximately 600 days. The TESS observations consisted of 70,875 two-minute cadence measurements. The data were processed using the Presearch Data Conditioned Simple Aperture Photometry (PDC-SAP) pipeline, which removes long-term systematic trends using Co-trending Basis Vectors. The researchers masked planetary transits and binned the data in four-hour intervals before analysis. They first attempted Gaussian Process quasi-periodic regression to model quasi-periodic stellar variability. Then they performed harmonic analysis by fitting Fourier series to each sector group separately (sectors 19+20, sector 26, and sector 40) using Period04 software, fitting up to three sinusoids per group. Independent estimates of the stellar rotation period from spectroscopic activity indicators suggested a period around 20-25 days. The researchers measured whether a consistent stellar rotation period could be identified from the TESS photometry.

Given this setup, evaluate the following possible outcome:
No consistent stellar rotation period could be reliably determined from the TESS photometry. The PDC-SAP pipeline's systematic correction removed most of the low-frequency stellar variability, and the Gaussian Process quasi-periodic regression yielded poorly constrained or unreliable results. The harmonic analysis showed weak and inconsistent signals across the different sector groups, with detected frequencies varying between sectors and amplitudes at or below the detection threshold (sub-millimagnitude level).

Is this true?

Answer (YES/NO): YES